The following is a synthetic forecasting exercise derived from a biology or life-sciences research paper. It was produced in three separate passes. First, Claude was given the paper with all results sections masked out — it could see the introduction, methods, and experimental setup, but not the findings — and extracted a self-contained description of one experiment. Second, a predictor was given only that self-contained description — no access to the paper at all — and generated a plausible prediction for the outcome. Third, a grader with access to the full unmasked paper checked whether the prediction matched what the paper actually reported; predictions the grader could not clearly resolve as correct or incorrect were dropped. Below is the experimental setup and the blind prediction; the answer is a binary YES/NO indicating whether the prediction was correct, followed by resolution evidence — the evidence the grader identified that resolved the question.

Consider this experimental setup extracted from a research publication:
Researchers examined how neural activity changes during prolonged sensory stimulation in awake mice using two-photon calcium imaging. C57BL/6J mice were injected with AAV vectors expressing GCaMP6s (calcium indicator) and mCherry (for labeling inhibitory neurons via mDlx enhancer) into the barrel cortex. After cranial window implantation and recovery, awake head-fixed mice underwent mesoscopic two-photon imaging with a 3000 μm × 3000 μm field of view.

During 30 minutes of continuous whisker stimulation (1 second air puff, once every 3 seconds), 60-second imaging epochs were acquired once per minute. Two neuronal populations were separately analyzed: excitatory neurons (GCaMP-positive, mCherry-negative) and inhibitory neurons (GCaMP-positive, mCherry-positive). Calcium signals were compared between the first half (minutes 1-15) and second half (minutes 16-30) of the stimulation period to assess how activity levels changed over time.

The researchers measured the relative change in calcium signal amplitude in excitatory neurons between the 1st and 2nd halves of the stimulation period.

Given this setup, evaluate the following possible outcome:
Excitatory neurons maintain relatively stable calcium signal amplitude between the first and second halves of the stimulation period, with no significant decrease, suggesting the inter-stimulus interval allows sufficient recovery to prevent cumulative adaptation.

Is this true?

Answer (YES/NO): YES